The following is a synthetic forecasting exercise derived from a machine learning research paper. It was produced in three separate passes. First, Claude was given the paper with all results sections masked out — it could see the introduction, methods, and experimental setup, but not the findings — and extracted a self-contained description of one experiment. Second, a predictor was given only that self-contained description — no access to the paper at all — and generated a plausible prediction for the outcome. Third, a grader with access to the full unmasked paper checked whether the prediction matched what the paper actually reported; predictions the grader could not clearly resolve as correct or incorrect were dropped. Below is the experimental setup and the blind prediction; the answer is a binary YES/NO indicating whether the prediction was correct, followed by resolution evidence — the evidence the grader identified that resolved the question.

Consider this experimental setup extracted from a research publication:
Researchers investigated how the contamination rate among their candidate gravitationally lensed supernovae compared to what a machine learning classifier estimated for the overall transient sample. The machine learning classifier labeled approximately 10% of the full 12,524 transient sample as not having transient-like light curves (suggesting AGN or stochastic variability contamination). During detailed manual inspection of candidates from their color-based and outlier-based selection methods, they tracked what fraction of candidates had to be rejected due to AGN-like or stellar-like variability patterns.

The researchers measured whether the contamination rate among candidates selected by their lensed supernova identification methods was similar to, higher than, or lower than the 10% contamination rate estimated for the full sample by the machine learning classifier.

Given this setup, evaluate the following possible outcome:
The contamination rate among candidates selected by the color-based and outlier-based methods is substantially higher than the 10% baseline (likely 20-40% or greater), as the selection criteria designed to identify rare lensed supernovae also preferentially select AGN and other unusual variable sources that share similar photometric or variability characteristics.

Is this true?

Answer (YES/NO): YES